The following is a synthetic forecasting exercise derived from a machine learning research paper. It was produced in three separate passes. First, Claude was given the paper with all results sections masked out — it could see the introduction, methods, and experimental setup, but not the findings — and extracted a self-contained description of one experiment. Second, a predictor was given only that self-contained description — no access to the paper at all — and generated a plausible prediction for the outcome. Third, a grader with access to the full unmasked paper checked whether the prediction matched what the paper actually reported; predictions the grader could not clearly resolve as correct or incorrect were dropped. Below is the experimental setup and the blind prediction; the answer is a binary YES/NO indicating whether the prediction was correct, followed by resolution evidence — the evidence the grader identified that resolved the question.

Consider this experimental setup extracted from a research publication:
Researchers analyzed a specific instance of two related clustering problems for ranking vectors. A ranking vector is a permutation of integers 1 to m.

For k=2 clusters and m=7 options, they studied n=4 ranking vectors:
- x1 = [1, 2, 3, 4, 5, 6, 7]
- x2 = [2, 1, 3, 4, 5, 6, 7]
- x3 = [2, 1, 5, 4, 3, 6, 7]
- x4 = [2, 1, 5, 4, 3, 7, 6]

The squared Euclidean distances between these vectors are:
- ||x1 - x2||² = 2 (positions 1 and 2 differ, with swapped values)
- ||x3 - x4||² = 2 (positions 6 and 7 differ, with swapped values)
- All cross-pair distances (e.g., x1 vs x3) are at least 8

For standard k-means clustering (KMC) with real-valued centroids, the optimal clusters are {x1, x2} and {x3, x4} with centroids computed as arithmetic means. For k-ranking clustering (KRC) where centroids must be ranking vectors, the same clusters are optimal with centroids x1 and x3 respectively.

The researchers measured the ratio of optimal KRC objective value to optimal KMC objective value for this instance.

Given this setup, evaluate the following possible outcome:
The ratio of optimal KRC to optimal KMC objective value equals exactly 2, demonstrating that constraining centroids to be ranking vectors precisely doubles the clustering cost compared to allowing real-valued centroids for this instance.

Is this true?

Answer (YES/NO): YES